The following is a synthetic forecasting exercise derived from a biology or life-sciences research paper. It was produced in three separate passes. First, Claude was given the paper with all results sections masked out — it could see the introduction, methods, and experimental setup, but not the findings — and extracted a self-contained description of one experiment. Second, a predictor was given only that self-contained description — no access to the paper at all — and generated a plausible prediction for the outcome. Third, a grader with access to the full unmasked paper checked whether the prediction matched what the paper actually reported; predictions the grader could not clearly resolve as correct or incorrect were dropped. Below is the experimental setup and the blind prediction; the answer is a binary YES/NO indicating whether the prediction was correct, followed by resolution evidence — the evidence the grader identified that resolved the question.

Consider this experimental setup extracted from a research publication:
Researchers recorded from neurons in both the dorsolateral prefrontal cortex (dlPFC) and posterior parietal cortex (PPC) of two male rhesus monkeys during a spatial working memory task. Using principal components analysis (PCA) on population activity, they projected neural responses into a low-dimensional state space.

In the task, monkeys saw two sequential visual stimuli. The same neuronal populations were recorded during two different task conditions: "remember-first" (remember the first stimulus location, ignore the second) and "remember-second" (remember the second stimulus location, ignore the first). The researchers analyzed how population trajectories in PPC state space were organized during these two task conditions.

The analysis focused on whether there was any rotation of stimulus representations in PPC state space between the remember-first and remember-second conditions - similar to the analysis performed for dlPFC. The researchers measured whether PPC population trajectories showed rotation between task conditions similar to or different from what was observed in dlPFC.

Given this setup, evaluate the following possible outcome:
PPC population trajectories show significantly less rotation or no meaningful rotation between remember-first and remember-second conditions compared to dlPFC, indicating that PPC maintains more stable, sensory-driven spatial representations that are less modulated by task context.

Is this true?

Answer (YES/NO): NO